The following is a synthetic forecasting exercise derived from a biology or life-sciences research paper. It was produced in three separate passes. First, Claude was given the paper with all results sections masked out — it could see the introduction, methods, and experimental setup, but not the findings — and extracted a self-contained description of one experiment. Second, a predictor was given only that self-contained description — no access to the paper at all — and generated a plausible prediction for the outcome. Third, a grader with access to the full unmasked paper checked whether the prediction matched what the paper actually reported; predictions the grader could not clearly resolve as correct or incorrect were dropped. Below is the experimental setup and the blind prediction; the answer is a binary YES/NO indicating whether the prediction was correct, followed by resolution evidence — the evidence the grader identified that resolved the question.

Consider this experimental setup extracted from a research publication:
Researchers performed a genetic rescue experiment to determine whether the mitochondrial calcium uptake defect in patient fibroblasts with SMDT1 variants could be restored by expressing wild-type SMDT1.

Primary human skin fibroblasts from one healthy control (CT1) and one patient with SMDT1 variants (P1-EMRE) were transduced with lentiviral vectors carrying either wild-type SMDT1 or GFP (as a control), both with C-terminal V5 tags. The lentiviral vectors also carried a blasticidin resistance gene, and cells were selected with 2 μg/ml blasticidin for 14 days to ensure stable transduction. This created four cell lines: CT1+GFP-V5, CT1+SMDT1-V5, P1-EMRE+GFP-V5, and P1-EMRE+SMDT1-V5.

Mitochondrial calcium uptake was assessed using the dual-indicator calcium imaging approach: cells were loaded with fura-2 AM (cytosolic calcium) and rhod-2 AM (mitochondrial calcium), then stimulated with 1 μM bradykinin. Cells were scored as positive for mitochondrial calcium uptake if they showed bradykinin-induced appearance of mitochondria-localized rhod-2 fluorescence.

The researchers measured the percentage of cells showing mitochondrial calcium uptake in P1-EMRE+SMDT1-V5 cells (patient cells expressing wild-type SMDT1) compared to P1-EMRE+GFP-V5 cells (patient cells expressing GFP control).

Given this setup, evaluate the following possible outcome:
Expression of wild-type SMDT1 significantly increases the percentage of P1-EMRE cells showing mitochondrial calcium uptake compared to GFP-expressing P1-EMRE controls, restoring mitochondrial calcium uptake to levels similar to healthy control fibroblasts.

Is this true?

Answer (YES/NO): NO